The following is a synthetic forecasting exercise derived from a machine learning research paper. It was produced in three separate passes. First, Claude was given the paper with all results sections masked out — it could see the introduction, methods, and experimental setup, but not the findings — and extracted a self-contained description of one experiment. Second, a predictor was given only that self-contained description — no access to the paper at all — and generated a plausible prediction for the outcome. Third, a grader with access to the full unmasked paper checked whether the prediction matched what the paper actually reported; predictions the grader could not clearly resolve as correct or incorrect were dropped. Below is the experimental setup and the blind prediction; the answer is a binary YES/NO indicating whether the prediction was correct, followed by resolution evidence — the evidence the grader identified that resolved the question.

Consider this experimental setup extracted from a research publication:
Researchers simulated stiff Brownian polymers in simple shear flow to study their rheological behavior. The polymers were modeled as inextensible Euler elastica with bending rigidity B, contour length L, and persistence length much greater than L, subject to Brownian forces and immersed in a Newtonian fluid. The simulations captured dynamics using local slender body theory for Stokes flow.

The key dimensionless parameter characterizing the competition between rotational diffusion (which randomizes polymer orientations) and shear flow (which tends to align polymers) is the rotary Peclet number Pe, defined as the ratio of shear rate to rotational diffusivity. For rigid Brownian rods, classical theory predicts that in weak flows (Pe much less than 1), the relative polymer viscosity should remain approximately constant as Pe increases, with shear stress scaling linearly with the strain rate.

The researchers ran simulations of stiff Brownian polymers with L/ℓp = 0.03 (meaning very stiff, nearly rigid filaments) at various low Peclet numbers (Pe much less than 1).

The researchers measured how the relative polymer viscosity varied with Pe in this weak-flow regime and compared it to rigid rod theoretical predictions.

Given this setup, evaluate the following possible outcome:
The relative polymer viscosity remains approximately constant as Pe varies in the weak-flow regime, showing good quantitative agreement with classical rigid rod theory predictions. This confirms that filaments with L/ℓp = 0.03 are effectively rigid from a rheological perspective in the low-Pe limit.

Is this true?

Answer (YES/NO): YES